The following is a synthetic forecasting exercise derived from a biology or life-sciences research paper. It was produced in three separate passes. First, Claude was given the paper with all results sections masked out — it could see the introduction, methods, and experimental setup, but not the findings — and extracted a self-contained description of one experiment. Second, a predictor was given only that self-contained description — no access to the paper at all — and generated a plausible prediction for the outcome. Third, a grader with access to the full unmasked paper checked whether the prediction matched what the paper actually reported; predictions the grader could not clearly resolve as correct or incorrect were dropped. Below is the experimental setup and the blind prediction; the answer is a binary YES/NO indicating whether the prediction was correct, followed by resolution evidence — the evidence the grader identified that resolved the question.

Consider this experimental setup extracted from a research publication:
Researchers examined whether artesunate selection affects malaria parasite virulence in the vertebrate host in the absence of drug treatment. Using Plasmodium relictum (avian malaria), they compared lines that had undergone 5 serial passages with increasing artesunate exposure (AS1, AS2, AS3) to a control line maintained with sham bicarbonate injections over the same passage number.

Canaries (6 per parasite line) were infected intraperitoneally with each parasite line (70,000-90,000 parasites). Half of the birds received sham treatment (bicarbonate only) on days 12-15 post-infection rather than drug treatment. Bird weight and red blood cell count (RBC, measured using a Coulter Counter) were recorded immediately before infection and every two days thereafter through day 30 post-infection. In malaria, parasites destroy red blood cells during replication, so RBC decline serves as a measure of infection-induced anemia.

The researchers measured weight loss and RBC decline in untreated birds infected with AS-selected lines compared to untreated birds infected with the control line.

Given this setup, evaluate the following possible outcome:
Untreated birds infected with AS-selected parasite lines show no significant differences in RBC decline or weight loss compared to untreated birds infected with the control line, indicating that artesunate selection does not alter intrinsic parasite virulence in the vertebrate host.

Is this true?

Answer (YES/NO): YES